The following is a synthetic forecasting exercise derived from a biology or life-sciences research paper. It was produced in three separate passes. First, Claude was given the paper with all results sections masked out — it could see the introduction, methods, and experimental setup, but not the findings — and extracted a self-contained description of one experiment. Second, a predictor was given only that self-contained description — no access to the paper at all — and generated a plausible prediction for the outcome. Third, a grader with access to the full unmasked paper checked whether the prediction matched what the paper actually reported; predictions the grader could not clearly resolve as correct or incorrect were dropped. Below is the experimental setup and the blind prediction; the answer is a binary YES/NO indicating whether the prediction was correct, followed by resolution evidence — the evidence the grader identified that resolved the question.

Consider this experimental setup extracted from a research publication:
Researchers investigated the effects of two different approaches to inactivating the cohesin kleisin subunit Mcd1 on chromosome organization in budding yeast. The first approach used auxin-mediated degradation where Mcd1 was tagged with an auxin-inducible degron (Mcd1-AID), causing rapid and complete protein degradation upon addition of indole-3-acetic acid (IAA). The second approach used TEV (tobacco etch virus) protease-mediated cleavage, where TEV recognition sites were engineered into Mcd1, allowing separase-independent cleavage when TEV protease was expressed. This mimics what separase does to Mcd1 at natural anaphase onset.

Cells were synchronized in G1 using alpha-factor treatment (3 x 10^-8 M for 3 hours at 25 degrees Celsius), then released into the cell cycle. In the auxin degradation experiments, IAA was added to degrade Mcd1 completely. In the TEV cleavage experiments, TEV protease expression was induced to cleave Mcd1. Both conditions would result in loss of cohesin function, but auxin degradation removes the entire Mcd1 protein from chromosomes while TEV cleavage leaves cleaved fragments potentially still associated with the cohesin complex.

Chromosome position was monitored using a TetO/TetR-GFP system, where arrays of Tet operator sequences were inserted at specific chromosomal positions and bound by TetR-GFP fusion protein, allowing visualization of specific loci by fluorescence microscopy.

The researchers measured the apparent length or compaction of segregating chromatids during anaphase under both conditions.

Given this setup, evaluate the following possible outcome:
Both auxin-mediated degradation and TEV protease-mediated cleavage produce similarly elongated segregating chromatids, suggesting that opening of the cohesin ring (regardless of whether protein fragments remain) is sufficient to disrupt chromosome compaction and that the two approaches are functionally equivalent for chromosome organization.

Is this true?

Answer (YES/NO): NO